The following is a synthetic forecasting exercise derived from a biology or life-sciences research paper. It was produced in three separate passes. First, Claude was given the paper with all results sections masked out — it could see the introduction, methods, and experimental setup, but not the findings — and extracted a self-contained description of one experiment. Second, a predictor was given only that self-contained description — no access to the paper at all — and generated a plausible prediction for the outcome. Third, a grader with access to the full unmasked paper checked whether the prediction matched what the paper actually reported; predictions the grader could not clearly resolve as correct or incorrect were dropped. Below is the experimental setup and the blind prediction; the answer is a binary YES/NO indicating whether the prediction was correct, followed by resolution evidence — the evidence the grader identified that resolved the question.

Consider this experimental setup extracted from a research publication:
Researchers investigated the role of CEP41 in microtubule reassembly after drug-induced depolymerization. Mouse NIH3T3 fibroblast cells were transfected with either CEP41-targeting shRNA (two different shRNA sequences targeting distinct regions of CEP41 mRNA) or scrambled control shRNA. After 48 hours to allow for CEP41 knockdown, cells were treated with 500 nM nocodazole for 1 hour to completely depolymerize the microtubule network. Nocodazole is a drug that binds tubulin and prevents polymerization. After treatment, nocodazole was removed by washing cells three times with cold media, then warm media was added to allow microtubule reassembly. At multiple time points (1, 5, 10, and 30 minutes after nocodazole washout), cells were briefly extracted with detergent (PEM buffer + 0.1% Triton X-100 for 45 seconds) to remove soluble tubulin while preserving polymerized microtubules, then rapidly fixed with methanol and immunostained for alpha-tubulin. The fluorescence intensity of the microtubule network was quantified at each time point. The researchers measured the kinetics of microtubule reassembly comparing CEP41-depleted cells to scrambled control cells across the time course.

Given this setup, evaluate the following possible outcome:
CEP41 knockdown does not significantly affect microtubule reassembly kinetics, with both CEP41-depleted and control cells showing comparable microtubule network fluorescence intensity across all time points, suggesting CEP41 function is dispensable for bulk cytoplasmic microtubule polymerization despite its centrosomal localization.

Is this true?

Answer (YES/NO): NO